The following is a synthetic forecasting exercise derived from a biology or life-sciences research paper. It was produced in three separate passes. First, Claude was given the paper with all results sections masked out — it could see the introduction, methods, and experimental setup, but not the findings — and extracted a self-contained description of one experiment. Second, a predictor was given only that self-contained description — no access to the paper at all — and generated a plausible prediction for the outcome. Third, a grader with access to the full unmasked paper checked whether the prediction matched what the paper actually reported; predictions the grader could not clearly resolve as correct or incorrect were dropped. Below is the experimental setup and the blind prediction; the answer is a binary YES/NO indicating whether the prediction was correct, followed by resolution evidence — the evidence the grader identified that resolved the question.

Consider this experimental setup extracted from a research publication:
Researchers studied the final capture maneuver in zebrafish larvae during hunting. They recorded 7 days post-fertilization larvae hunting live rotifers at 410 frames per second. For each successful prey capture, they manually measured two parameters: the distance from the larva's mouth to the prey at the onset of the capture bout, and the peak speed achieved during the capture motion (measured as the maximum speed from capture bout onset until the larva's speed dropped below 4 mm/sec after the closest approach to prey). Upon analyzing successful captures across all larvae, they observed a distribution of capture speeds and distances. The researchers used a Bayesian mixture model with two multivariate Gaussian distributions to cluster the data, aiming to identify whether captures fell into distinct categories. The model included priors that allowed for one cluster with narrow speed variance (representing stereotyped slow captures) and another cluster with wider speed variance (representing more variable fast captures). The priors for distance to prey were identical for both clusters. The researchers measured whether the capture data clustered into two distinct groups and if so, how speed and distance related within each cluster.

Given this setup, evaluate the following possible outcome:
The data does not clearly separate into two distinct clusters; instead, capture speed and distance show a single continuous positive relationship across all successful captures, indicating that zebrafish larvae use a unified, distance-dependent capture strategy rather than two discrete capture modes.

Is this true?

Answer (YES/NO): NO